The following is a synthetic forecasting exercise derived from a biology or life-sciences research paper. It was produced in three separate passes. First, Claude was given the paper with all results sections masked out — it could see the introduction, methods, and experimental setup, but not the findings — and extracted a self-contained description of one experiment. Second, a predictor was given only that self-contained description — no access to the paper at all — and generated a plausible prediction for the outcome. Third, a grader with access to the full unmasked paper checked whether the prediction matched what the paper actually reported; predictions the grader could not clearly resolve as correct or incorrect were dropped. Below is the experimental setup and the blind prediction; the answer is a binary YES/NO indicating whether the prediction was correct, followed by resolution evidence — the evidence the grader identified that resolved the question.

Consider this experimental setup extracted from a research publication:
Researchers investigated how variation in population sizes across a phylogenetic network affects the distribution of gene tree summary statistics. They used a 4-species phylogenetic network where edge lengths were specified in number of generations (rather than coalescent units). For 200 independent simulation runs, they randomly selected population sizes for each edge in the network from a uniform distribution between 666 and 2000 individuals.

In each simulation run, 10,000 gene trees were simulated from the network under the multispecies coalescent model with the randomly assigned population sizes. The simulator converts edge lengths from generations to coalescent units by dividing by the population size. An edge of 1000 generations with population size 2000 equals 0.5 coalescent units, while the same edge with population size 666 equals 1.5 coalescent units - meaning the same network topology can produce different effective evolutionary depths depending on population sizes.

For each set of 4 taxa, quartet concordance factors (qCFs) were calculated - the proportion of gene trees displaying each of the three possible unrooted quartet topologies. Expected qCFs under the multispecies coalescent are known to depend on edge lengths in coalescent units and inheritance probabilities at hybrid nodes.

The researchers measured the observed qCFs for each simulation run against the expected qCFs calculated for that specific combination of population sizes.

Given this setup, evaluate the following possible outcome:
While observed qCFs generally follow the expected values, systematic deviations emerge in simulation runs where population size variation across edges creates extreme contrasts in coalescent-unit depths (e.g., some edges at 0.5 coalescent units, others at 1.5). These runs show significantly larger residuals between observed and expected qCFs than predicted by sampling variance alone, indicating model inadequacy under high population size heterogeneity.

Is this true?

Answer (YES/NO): NO